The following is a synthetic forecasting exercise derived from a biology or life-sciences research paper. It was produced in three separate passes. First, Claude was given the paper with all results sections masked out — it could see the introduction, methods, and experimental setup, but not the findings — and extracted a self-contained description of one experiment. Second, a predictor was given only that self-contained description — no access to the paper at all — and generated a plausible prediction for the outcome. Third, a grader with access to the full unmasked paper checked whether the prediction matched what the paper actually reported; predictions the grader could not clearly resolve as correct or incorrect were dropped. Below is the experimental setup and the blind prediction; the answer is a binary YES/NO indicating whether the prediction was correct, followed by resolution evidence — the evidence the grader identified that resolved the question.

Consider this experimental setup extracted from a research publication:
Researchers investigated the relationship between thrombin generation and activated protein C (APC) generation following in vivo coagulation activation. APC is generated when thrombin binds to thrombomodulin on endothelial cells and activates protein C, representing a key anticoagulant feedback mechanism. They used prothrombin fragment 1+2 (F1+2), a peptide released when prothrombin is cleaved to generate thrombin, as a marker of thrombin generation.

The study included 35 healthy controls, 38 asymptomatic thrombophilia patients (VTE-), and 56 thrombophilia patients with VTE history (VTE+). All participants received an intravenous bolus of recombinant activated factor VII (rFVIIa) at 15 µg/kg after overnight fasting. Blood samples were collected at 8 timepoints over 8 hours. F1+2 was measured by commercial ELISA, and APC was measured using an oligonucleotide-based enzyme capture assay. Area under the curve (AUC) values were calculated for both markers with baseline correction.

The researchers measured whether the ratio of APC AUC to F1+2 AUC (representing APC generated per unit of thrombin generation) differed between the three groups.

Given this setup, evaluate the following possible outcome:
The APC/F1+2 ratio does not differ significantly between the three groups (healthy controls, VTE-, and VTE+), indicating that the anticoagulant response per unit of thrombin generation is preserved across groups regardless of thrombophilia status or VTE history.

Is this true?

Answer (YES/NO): NO